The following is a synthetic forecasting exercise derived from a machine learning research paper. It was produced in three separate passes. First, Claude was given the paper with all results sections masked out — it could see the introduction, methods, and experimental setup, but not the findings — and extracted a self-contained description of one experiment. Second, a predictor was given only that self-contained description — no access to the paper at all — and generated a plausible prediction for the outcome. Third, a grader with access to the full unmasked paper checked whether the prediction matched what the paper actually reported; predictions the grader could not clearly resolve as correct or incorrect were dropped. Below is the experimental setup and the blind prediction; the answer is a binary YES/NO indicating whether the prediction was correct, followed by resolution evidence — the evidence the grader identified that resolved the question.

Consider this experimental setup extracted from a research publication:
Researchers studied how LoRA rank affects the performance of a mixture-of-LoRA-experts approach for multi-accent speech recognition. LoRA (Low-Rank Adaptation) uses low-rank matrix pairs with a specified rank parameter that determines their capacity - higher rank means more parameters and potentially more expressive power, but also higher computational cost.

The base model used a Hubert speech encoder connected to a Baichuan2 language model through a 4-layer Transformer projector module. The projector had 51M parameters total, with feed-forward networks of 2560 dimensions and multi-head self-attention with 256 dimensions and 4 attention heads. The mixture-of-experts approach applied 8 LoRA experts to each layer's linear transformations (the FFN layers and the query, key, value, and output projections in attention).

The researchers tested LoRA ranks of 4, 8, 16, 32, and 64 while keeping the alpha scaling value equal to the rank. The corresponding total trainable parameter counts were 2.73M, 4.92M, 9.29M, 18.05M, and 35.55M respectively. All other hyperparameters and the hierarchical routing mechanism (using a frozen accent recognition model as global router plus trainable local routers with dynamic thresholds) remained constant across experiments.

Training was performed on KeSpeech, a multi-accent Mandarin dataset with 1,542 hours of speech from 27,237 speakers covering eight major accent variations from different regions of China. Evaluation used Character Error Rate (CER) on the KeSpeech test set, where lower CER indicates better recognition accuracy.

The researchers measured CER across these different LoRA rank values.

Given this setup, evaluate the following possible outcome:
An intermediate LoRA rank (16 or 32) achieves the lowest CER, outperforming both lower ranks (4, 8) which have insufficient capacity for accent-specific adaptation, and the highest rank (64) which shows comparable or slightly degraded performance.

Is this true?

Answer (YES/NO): YES